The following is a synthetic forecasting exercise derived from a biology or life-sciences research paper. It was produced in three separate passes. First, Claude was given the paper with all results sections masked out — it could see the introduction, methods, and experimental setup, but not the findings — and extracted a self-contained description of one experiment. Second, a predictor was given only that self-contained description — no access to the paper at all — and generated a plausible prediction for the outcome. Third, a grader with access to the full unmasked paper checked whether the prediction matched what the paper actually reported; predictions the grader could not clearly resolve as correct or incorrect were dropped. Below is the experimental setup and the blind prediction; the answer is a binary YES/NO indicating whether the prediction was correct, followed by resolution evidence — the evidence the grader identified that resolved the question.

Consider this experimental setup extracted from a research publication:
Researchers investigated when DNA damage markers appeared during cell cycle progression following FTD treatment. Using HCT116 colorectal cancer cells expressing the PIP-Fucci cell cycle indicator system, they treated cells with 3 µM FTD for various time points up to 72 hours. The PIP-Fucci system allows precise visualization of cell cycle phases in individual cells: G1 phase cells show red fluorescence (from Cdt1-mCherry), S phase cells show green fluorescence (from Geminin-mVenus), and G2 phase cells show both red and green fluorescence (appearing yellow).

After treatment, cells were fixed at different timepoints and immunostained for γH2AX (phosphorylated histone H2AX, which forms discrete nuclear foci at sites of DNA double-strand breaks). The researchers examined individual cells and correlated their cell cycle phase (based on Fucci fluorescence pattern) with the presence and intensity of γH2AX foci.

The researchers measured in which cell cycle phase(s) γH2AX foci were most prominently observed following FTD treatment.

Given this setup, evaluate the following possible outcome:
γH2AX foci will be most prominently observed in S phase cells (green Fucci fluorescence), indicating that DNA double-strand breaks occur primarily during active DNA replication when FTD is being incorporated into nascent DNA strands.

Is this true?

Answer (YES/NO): NO